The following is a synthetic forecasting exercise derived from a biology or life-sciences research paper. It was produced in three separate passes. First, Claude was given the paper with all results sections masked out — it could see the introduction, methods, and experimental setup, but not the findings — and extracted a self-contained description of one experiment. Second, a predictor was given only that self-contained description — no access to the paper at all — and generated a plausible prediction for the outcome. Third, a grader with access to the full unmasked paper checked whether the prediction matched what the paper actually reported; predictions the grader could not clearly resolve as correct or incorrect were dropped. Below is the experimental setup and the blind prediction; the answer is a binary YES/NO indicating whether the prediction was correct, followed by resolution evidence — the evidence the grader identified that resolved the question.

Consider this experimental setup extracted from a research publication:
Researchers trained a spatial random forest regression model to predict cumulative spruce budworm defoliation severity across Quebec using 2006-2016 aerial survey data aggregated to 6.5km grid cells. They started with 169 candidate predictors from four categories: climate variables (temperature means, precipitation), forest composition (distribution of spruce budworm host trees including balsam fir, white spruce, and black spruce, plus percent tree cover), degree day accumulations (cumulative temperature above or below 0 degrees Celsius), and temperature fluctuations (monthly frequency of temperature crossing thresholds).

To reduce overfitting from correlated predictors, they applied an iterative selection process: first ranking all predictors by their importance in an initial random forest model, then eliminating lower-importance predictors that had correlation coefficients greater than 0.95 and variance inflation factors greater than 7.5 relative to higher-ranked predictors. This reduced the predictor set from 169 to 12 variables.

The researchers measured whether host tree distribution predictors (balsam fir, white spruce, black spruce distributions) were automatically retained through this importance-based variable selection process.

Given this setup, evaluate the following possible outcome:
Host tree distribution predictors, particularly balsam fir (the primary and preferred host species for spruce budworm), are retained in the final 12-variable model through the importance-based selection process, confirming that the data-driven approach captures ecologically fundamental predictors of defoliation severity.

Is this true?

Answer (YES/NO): NO